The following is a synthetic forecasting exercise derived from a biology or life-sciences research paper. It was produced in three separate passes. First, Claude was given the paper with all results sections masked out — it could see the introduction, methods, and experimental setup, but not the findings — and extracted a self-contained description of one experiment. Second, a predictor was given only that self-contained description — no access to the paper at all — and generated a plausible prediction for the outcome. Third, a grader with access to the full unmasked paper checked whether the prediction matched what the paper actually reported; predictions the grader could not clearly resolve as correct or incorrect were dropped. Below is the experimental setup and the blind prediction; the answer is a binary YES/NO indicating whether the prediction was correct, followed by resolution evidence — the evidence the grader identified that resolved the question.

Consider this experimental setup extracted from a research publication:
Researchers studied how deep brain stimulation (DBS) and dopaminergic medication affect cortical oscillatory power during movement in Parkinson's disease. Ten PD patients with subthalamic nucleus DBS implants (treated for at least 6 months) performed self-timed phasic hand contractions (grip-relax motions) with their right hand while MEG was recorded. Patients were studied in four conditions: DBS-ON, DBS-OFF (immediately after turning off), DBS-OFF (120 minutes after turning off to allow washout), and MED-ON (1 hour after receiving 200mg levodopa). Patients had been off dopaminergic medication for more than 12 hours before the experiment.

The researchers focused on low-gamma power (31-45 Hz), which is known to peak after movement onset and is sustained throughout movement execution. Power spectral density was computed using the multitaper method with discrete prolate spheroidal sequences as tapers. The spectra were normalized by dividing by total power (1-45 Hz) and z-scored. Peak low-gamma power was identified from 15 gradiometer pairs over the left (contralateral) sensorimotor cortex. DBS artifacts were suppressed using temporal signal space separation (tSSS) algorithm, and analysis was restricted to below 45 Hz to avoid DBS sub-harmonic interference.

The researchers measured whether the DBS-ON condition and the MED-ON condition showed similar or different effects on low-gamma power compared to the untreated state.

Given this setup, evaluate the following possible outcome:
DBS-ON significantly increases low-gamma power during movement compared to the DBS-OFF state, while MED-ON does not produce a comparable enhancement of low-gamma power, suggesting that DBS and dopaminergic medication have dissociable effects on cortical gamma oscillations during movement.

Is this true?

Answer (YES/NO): YES